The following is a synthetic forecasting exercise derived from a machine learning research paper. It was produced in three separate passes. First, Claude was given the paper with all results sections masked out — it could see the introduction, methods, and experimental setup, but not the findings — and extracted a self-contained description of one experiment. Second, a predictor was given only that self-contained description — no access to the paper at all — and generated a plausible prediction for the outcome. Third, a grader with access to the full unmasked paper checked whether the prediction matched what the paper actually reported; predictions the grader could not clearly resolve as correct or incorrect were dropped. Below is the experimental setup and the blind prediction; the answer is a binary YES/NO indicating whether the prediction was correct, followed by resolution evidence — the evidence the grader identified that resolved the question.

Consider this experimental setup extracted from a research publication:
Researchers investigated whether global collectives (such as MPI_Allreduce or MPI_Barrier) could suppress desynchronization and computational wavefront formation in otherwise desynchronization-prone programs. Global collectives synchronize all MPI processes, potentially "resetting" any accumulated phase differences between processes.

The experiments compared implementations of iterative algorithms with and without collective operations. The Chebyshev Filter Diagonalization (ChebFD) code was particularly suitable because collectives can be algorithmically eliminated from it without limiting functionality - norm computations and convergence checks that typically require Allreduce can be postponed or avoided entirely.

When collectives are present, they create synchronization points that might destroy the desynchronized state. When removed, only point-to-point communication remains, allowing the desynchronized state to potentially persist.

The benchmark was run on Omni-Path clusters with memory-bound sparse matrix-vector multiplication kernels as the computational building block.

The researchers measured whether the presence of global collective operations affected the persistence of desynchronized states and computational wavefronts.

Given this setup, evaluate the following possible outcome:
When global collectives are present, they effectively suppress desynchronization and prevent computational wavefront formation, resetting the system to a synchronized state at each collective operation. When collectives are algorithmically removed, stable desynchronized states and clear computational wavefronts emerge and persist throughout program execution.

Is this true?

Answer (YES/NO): NO